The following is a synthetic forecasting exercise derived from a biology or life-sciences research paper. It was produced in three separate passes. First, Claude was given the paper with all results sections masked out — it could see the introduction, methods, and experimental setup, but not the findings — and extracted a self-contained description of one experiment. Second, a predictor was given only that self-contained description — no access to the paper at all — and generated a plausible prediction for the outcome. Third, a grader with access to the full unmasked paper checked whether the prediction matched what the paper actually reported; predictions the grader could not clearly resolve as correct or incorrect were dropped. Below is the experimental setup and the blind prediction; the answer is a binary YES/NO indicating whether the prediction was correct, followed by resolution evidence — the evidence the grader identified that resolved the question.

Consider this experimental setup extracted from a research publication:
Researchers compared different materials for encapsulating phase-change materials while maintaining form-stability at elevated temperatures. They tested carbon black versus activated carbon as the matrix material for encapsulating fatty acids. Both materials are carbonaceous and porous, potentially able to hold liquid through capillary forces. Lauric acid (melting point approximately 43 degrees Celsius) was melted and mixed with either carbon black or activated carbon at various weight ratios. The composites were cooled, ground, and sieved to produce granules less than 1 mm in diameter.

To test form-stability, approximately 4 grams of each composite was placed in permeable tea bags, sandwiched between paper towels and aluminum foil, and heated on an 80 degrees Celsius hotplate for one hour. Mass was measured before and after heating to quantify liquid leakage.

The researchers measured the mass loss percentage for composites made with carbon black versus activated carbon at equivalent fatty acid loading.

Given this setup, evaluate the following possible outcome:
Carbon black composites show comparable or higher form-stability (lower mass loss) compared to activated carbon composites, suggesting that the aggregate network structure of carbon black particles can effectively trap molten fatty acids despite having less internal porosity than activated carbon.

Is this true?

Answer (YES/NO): YES